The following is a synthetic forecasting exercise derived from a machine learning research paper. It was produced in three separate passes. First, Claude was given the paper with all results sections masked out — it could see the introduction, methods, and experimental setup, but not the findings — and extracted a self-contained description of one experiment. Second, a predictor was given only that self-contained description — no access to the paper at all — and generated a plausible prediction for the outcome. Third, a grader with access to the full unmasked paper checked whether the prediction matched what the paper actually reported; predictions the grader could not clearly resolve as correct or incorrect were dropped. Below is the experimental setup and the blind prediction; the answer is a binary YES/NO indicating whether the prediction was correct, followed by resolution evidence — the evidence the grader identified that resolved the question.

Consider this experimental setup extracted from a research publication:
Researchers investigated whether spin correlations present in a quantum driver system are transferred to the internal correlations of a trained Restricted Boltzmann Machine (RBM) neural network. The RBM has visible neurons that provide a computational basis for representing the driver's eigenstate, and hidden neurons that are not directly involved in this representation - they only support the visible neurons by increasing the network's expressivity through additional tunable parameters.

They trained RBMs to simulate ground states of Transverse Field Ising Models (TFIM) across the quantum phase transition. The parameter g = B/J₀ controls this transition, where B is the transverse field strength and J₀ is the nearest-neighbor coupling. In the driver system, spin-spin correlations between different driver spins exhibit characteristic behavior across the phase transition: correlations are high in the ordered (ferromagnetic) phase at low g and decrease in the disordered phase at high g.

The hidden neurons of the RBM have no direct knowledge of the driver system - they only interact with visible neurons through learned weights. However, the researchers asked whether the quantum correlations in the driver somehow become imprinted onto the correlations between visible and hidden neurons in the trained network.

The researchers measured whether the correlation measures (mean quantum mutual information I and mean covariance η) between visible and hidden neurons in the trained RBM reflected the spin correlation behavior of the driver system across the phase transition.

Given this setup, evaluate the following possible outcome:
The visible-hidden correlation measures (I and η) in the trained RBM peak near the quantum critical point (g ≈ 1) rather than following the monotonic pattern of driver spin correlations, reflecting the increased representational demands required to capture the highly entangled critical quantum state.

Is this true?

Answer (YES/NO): NO